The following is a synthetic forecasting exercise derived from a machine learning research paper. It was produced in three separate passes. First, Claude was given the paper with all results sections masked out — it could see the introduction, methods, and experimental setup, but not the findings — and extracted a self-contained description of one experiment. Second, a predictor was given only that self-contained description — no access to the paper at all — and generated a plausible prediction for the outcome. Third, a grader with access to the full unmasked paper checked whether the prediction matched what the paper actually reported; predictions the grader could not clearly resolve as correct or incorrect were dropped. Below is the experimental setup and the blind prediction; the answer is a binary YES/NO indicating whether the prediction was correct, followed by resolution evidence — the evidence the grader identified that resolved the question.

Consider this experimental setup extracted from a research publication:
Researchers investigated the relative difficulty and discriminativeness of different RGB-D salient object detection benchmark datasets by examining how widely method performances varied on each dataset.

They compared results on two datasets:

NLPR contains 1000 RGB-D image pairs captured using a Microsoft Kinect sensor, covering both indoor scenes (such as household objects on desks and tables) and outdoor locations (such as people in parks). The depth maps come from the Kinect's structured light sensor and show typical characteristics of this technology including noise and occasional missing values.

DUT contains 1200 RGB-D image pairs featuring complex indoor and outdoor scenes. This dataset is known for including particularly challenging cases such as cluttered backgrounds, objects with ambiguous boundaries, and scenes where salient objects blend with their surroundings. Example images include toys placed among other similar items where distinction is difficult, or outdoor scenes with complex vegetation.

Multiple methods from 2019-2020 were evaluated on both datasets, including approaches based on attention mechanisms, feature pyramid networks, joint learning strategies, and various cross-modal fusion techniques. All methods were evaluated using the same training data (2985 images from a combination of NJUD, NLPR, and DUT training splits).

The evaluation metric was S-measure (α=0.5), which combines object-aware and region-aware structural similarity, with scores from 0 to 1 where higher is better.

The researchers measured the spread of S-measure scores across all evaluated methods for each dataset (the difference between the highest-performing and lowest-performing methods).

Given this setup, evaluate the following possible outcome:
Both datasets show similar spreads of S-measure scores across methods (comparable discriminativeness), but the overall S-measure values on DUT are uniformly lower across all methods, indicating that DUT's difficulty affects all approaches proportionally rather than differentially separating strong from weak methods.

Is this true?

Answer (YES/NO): NO